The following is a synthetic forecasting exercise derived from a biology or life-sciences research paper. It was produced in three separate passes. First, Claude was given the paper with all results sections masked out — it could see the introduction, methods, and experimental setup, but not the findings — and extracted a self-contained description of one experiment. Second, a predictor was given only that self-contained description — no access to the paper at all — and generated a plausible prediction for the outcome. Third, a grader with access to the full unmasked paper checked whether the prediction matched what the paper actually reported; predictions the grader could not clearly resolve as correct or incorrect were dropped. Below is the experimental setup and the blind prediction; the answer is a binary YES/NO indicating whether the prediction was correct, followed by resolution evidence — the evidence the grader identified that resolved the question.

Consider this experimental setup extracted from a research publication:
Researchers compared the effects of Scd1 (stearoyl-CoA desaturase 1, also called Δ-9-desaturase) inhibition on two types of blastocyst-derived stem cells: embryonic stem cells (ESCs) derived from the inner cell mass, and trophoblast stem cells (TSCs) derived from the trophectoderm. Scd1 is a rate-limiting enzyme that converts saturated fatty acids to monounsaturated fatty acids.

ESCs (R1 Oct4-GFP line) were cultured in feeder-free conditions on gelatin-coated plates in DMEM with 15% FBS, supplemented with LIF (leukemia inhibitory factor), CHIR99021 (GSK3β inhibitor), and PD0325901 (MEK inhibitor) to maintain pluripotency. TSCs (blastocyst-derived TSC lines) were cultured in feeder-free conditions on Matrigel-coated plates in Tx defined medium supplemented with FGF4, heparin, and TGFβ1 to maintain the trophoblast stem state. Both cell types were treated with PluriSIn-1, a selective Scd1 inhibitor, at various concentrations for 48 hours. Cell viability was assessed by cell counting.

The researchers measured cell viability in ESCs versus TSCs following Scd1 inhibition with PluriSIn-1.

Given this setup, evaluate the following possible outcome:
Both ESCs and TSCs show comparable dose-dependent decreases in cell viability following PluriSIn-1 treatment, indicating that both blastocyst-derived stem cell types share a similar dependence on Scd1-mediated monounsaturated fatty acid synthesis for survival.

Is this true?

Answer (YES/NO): NO